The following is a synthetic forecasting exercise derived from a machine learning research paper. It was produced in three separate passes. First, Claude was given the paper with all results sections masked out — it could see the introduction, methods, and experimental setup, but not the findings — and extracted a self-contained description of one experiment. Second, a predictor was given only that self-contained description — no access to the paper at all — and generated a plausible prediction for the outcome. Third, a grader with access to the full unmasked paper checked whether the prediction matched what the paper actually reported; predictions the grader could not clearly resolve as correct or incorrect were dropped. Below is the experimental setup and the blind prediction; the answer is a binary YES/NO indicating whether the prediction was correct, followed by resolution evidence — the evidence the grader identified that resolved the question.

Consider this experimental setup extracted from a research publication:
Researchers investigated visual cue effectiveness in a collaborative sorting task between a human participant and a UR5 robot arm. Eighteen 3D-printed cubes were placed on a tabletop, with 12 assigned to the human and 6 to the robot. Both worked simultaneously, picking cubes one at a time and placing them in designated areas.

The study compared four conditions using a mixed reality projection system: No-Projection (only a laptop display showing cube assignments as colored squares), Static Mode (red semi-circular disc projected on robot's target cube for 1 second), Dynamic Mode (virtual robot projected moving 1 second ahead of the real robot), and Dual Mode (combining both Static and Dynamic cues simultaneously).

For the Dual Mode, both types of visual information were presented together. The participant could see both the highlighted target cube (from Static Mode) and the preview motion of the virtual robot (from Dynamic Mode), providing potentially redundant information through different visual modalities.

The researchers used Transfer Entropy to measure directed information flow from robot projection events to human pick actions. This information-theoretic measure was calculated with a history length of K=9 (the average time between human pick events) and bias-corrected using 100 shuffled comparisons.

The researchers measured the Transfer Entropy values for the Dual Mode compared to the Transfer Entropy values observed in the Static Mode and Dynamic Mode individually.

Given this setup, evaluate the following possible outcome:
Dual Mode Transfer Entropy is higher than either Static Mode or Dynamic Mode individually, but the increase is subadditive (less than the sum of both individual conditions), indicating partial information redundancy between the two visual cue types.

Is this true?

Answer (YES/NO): YES